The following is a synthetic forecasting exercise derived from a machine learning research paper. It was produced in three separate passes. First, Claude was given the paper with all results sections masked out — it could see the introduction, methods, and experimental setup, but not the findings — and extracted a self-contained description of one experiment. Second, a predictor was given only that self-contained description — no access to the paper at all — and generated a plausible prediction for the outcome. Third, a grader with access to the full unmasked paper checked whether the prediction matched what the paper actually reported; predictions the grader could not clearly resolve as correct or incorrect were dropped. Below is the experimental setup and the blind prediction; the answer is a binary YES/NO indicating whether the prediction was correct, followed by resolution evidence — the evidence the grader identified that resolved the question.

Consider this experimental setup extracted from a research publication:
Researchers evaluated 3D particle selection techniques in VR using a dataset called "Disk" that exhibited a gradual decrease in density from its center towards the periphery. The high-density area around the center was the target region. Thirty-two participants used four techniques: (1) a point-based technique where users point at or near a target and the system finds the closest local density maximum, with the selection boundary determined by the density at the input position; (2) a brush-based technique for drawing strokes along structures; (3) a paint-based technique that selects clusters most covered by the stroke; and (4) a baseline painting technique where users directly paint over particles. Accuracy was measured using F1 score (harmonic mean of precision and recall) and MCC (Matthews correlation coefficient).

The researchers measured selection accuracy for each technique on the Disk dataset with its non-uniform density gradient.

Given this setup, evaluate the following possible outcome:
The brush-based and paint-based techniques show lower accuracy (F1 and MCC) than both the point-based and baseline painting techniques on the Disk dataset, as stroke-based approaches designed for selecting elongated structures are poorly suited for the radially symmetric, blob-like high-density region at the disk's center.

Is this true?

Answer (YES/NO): NO